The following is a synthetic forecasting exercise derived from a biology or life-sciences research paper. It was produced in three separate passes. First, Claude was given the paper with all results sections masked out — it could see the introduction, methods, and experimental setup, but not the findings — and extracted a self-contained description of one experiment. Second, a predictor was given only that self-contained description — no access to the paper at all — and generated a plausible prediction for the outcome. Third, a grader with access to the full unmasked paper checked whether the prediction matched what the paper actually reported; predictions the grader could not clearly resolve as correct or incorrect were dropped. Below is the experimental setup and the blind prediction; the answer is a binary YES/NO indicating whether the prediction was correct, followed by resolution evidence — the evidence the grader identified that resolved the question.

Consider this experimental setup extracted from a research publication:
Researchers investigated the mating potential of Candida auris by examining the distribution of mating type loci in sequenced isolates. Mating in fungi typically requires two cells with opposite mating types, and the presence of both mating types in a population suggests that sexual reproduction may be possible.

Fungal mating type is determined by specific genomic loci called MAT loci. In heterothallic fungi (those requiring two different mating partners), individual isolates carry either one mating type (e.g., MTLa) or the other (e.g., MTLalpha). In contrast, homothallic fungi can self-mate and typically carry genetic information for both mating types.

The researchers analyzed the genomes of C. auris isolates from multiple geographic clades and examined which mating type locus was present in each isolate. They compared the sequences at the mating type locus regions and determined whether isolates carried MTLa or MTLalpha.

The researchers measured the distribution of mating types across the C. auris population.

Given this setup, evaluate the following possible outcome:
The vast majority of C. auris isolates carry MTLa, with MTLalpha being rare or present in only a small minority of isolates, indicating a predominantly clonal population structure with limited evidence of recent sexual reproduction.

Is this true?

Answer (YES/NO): NO